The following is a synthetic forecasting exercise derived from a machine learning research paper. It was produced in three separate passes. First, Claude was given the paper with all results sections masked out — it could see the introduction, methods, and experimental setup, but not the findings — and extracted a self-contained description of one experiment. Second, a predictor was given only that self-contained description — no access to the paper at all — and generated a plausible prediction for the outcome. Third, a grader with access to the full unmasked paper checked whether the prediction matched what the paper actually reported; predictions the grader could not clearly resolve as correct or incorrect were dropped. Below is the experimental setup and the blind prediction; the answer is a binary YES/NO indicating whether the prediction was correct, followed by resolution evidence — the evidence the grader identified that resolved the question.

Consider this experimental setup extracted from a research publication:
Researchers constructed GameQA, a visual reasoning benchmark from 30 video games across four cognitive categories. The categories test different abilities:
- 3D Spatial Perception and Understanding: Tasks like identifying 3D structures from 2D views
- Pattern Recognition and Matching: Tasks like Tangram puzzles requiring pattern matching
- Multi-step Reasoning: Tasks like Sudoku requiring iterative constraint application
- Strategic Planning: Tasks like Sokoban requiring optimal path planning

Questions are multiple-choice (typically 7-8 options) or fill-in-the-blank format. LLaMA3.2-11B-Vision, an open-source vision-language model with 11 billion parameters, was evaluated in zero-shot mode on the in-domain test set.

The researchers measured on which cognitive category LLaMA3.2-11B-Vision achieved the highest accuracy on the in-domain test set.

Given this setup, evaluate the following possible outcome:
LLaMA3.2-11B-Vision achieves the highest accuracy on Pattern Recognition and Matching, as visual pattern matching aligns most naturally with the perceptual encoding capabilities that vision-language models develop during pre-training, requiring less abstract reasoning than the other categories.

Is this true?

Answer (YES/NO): NO